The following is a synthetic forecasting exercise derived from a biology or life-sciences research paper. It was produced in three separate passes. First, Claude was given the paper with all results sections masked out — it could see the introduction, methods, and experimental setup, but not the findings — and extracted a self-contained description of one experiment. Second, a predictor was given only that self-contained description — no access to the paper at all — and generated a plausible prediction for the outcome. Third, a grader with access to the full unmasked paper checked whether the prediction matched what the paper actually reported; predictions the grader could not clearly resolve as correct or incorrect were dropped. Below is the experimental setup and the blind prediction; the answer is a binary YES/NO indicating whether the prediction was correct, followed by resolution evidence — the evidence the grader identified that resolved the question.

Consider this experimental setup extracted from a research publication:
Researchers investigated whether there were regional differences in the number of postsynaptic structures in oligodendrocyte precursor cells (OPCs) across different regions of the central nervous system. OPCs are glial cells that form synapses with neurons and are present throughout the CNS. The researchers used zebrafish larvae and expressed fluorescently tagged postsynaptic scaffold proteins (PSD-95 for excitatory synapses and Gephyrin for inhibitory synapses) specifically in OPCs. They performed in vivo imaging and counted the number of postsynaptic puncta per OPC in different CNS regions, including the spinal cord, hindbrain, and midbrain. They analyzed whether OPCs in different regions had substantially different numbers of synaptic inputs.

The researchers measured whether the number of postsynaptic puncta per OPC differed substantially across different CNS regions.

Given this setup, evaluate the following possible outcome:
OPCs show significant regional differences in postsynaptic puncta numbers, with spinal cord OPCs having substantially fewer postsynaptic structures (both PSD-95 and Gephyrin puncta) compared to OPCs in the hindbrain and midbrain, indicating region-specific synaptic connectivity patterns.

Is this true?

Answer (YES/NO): NO